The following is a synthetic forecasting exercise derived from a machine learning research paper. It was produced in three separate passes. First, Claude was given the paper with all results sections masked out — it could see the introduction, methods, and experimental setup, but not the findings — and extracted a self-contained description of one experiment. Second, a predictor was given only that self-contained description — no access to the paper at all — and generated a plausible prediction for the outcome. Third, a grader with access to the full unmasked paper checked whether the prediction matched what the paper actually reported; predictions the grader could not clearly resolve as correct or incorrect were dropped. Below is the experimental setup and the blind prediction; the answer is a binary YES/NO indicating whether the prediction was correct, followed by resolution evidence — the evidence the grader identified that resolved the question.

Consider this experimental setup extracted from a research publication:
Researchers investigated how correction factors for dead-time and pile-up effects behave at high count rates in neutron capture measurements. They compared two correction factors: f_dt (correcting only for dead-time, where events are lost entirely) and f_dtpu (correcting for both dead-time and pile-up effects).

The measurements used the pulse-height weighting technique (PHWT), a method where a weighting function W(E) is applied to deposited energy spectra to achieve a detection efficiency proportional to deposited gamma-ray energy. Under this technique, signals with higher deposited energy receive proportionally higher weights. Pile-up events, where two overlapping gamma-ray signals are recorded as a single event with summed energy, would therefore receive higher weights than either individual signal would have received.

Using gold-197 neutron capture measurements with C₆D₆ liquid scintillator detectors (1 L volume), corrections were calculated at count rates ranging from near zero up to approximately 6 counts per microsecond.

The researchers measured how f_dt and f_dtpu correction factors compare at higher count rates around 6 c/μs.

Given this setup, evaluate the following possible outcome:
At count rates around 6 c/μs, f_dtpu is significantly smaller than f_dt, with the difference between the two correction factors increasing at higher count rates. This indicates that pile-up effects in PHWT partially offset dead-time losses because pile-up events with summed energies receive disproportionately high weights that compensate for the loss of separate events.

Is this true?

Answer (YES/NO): YES